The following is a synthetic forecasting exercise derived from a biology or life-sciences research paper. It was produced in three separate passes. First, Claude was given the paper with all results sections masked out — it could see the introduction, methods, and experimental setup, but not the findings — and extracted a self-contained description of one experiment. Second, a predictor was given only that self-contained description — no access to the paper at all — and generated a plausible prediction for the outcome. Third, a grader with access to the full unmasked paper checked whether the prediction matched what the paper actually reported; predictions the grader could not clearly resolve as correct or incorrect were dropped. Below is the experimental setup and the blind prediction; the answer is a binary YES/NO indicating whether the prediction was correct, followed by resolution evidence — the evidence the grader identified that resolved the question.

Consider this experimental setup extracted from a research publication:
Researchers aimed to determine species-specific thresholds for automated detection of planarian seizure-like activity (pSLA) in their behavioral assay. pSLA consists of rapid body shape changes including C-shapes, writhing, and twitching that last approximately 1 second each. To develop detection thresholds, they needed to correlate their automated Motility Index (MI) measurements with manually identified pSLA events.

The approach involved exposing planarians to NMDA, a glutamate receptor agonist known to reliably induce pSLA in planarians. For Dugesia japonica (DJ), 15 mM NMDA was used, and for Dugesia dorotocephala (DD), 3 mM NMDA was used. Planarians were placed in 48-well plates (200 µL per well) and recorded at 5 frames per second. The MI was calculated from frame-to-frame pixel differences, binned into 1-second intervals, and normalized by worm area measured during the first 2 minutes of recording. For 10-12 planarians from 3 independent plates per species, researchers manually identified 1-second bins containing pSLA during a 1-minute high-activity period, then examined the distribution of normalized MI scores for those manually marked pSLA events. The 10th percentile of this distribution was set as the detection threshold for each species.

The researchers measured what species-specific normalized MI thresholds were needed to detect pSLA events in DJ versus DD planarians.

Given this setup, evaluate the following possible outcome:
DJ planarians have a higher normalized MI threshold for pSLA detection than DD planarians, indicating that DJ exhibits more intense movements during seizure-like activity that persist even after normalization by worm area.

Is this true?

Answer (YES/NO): YES